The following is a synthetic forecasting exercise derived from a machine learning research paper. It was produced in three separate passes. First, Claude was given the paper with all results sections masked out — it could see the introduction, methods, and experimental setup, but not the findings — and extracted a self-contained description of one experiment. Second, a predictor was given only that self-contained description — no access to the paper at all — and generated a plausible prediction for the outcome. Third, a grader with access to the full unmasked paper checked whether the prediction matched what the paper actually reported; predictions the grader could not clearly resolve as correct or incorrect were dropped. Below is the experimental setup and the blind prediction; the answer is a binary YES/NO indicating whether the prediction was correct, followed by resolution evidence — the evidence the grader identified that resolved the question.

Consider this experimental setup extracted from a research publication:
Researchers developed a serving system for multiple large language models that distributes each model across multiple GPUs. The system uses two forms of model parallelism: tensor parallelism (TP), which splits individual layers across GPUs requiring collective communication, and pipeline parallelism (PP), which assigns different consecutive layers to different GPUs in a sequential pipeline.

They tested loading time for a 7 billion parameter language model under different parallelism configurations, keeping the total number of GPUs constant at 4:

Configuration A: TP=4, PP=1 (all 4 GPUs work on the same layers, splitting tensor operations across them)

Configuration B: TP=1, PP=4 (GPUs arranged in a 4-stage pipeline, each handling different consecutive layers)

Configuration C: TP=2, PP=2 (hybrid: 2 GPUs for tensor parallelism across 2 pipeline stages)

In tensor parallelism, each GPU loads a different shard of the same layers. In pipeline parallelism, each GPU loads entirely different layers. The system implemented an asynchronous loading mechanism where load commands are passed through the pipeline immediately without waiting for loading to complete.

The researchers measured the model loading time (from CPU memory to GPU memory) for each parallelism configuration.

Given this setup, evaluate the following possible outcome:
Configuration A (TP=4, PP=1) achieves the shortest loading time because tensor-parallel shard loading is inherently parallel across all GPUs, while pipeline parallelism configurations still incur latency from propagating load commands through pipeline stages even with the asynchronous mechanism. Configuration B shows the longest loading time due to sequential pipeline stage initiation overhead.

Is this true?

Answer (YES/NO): NO